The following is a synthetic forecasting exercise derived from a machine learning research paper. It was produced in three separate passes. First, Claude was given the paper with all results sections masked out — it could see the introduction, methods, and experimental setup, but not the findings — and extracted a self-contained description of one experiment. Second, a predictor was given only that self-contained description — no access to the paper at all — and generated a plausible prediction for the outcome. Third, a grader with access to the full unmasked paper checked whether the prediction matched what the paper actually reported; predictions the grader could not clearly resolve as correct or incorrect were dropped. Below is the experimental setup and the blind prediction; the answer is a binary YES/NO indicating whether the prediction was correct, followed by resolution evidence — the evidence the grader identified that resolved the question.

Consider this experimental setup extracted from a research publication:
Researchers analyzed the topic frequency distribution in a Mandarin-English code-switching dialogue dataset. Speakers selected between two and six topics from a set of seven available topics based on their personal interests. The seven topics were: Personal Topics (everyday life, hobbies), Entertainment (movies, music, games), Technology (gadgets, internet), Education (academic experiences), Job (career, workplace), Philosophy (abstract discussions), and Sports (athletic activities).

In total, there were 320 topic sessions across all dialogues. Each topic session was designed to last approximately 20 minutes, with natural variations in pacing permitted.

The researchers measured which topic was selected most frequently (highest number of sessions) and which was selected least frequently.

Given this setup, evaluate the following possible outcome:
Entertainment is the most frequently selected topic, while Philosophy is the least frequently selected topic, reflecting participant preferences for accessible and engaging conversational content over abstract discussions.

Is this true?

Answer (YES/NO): NO